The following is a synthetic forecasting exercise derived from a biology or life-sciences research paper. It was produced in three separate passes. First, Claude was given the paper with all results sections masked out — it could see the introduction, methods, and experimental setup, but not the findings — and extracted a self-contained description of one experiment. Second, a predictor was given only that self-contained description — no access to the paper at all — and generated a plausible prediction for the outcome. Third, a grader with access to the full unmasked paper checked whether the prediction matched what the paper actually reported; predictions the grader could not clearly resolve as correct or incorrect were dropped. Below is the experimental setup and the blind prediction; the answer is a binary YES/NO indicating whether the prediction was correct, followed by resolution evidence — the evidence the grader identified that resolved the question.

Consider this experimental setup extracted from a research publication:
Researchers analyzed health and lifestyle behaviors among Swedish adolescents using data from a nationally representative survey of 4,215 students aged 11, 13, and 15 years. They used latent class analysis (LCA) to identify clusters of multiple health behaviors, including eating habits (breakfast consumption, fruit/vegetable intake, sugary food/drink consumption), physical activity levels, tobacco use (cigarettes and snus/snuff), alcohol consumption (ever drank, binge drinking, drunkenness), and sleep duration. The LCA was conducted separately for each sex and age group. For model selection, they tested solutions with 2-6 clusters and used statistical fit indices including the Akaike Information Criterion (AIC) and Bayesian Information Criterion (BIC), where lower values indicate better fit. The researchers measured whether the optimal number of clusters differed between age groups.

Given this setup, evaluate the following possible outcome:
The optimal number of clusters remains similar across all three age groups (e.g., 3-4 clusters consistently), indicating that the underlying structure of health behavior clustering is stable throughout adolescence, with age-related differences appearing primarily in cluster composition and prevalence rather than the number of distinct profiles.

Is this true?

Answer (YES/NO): YES